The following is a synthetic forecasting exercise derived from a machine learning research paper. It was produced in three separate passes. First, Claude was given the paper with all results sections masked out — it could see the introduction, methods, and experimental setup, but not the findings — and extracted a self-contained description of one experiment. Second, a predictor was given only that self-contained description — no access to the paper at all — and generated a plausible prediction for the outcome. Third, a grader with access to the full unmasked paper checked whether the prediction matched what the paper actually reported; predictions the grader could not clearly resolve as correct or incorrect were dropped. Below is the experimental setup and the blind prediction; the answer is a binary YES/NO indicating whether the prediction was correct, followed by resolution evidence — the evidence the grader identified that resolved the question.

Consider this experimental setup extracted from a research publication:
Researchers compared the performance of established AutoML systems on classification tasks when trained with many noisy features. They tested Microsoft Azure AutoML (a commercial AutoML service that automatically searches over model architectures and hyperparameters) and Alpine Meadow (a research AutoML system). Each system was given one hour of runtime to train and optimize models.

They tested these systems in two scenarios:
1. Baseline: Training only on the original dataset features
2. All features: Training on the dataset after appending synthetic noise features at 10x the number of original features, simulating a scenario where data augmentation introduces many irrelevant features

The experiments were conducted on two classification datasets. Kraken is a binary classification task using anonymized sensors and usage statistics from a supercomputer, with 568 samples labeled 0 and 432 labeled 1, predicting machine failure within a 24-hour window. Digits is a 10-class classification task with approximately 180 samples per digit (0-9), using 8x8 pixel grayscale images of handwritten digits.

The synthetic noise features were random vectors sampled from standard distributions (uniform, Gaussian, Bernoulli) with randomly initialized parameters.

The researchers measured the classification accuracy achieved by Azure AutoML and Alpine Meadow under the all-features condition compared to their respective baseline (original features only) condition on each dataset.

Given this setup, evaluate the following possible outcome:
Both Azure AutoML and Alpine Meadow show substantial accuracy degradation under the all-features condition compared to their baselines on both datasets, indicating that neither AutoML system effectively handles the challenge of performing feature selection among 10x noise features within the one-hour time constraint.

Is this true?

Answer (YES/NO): NO